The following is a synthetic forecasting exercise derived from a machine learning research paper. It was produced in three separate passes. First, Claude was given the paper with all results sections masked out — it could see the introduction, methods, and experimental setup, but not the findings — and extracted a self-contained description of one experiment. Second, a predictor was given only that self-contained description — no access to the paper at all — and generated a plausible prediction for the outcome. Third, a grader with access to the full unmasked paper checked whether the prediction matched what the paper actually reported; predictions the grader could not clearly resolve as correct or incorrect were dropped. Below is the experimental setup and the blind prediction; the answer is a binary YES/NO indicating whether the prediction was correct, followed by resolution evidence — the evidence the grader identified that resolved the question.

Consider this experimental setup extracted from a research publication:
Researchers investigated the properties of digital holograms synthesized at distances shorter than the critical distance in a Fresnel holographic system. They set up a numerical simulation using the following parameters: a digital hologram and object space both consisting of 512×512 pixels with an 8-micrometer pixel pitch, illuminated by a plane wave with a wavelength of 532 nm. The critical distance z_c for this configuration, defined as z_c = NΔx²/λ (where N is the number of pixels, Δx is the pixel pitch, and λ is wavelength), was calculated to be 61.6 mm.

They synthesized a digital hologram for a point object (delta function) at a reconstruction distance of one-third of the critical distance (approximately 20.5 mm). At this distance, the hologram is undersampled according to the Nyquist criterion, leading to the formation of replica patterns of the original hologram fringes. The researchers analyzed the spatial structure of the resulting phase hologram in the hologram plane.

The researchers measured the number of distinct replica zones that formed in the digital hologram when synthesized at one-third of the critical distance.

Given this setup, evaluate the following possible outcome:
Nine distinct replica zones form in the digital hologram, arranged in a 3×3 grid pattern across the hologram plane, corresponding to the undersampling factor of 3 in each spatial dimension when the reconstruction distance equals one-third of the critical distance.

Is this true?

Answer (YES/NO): YES